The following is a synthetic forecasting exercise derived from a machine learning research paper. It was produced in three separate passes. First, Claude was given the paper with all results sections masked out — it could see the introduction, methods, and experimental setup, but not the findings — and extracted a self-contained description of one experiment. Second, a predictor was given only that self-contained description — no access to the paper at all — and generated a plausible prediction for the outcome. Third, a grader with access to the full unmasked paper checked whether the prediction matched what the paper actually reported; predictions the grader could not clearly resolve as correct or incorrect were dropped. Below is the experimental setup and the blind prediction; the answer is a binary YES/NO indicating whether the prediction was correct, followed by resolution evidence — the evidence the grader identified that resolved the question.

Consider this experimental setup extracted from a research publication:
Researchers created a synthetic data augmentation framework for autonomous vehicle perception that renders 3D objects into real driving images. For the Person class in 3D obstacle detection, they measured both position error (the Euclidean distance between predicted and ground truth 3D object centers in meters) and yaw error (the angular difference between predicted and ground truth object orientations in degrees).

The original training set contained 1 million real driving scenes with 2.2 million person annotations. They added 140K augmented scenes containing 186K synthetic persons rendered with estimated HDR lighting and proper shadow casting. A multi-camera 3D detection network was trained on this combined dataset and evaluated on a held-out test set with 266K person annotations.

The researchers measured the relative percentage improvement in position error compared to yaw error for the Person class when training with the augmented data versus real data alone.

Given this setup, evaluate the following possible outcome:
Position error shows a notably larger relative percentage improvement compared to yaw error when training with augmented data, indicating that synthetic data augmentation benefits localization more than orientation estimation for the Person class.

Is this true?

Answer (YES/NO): YES